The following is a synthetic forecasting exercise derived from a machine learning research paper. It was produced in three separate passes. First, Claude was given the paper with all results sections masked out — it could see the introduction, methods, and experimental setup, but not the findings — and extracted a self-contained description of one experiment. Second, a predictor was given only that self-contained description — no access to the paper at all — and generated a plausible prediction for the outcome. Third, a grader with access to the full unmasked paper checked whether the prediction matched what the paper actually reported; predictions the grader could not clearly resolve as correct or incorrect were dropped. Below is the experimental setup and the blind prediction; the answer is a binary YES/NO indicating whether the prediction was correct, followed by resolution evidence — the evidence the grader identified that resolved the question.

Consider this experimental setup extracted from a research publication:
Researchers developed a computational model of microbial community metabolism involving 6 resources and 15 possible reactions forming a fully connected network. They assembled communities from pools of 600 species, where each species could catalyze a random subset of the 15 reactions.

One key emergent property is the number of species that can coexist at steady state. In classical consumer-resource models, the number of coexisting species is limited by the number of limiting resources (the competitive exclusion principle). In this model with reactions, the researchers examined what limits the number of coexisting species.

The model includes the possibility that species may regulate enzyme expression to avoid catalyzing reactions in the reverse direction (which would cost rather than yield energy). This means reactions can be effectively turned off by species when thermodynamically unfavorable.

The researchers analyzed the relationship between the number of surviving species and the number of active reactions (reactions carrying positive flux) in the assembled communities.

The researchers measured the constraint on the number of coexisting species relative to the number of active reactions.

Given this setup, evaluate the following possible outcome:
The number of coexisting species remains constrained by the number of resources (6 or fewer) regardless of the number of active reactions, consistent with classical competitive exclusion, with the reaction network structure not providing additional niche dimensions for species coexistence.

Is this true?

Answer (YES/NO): NO